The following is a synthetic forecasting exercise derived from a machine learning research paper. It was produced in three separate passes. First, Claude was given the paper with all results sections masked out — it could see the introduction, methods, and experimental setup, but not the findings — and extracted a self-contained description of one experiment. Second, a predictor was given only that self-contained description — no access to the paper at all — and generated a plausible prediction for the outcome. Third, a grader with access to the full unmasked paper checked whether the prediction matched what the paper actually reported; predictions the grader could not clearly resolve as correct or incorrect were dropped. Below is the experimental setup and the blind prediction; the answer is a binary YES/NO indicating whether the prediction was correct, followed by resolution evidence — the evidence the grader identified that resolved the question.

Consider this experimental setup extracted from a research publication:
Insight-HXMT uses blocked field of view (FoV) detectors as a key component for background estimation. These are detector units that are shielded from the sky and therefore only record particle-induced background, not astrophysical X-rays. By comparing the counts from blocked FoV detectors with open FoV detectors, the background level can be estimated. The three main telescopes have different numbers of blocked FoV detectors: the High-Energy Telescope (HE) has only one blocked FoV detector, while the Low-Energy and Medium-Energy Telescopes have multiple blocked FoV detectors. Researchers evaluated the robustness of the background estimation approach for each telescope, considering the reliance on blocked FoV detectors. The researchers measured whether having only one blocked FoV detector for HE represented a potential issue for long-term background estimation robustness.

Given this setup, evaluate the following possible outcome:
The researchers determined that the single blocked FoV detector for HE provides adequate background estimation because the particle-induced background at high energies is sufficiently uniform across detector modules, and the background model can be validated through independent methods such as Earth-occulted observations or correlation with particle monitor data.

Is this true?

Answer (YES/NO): NO